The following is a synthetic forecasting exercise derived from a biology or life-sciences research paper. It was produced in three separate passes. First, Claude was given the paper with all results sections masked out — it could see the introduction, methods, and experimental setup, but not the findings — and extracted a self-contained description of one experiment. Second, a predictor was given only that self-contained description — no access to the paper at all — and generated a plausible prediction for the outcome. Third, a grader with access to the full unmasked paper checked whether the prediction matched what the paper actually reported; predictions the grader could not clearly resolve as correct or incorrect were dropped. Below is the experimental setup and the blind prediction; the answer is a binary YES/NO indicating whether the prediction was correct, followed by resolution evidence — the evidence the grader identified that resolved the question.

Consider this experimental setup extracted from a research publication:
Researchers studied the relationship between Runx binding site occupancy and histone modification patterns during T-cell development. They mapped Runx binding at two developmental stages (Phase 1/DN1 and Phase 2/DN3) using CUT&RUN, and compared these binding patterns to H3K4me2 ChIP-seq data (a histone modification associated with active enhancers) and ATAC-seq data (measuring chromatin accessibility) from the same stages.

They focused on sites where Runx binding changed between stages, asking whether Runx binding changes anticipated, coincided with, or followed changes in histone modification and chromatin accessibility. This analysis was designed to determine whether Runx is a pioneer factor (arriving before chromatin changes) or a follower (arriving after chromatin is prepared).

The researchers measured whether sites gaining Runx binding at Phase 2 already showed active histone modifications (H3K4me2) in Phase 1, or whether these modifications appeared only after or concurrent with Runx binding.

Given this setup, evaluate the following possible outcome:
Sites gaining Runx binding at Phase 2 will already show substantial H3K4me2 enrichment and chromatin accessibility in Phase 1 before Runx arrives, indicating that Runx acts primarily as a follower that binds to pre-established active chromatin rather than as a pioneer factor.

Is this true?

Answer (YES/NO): NO